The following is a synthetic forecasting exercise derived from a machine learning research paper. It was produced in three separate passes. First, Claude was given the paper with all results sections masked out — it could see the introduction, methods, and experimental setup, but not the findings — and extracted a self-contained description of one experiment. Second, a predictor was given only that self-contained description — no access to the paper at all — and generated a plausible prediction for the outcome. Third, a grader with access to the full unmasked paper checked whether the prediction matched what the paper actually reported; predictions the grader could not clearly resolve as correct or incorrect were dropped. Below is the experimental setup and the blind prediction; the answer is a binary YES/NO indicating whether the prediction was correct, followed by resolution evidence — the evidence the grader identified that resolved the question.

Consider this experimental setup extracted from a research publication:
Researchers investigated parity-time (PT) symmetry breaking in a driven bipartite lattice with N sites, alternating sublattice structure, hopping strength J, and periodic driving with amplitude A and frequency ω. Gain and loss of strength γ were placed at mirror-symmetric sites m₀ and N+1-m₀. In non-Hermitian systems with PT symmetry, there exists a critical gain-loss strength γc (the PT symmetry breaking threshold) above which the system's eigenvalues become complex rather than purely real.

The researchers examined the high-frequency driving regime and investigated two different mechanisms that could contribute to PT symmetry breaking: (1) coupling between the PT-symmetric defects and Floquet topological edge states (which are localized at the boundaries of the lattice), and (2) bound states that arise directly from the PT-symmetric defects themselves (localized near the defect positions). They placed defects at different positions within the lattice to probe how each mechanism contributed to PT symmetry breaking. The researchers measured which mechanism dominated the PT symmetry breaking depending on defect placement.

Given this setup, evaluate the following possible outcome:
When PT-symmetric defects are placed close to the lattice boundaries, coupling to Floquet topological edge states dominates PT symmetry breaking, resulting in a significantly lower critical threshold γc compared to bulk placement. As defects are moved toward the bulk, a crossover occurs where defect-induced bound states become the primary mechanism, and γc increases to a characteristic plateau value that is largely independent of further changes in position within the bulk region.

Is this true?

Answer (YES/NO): NO